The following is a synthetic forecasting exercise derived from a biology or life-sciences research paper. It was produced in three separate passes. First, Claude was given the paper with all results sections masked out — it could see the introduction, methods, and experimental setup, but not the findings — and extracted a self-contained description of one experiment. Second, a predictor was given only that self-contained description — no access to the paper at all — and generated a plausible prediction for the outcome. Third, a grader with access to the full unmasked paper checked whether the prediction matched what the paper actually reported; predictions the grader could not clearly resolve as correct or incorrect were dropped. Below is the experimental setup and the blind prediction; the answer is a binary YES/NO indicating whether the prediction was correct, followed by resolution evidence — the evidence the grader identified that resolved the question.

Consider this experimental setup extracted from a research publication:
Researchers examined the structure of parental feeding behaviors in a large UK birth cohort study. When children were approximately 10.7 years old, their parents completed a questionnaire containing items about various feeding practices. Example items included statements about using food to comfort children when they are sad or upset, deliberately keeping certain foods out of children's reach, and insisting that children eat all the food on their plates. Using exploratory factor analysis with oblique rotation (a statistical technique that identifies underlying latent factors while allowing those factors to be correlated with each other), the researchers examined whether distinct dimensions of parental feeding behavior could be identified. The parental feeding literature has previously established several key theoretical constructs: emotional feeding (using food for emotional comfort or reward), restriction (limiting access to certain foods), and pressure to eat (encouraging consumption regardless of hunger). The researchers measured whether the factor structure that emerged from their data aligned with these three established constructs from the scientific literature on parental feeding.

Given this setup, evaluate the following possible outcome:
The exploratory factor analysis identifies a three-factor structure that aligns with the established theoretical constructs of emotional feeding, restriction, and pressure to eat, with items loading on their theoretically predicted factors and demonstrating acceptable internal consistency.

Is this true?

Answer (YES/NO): NO